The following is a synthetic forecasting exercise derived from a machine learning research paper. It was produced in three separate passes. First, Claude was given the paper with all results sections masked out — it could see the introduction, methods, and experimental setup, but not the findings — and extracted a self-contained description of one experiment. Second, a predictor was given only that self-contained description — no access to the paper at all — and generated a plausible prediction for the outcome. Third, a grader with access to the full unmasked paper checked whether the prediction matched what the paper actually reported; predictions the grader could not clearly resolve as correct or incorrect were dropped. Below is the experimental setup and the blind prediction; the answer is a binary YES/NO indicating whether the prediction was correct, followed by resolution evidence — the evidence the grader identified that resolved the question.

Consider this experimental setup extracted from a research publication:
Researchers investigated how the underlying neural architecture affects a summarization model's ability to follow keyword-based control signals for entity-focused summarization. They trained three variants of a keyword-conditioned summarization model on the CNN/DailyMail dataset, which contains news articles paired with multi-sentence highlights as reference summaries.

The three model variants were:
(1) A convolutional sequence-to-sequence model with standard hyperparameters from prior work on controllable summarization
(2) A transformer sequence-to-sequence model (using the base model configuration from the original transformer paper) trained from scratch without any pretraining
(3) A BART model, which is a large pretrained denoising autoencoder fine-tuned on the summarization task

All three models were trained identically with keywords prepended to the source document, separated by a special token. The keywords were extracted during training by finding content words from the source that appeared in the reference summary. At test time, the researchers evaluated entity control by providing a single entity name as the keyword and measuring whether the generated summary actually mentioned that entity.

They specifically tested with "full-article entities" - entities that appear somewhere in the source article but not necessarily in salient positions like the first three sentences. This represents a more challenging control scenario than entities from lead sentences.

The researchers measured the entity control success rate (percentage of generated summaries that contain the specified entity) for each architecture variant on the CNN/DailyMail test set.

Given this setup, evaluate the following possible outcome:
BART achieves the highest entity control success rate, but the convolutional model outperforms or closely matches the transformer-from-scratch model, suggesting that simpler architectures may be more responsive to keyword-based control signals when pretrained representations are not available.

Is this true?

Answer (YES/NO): NO